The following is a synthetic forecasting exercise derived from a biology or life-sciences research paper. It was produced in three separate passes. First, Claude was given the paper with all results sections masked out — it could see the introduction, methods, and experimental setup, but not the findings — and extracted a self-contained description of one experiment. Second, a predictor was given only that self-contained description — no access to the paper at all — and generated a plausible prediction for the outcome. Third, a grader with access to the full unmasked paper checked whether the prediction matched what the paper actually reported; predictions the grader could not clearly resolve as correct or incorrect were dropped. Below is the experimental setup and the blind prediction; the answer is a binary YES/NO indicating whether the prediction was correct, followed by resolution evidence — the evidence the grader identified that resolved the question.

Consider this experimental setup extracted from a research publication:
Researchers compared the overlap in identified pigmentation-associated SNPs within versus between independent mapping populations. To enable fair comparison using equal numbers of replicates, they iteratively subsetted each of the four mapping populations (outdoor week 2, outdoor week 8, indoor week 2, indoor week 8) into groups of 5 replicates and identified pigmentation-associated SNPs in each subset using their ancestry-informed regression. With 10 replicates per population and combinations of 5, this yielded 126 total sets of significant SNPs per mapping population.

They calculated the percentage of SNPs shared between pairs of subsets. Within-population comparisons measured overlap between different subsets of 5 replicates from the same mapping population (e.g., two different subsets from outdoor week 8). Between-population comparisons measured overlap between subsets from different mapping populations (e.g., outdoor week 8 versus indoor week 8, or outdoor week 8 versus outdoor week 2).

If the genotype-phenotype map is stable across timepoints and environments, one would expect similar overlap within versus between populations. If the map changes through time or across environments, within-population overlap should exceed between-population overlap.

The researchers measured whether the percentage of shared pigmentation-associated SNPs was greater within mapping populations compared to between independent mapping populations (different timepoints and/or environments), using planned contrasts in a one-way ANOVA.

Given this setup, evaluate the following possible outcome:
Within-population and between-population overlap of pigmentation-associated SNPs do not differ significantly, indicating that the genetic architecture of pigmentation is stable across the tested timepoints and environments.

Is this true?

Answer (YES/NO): YES